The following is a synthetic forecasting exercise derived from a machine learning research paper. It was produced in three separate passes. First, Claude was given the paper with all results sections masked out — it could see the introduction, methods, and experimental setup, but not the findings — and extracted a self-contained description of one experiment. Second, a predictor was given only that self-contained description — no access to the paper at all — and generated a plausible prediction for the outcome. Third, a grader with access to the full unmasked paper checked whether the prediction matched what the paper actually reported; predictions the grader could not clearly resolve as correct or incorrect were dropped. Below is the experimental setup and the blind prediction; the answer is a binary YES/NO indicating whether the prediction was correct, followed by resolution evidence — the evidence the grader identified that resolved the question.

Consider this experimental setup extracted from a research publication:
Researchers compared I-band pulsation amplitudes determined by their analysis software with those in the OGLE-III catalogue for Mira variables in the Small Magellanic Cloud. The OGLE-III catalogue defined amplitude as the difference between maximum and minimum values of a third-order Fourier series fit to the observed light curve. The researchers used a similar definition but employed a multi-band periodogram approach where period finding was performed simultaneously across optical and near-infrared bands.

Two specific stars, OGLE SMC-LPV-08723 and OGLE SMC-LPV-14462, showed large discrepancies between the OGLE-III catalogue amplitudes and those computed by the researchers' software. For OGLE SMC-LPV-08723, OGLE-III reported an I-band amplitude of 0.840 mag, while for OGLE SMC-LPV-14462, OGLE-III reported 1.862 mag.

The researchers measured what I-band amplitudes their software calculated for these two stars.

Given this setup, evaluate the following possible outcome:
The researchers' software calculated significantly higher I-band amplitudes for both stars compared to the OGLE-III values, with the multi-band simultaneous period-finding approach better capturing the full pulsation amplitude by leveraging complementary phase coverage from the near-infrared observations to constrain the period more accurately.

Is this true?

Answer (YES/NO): NO